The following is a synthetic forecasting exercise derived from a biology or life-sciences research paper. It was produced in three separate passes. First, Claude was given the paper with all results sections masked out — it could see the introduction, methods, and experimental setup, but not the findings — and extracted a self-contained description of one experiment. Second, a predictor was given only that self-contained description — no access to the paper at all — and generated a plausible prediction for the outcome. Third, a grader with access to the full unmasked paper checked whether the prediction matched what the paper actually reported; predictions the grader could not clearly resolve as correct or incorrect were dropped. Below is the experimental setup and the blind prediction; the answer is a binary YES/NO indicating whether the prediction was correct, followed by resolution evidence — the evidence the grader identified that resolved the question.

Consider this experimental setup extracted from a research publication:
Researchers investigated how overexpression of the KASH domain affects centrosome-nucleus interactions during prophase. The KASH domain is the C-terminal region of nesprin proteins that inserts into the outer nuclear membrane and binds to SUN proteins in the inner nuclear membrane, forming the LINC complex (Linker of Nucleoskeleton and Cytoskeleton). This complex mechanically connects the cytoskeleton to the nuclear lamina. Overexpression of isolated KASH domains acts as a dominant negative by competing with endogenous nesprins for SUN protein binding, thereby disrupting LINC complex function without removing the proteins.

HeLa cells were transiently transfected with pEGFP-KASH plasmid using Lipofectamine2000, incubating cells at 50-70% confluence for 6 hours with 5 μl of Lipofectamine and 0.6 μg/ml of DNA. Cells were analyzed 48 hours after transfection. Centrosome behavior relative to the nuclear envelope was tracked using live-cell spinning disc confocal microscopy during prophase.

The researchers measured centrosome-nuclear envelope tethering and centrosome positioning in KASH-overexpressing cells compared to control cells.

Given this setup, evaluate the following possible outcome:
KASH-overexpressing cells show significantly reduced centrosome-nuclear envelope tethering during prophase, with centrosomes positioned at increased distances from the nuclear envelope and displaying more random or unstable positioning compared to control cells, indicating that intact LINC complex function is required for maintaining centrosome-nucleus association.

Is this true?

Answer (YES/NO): NO